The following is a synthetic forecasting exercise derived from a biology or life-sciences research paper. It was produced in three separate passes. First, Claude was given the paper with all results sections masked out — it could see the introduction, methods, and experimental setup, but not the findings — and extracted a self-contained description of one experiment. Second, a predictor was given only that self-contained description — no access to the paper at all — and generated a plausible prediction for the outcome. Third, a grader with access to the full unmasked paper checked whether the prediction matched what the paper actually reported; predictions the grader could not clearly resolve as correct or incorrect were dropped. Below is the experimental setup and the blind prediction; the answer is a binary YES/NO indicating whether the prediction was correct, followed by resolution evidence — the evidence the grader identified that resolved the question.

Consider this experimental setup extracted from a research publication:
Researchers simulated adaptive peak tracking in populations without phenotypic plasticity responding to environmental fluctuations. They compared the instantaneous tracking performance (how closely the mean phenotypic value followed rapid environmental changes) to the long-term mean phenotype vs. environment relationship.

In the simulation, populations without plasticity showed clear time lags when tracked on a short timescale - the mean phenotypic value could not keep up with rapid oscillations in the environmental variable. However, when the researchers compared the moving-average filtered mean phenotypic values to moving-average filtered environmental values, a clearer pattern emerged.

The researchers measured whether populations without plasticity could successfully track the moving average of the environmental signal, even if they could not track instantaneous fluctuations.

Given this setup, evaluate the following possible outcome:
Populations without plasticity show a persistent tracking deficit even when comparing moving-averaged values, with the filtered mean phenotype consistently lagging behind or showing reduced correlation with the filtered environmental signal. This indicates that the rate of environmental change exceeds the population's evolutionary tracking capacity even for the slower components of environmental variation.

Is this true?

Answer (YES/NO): NO